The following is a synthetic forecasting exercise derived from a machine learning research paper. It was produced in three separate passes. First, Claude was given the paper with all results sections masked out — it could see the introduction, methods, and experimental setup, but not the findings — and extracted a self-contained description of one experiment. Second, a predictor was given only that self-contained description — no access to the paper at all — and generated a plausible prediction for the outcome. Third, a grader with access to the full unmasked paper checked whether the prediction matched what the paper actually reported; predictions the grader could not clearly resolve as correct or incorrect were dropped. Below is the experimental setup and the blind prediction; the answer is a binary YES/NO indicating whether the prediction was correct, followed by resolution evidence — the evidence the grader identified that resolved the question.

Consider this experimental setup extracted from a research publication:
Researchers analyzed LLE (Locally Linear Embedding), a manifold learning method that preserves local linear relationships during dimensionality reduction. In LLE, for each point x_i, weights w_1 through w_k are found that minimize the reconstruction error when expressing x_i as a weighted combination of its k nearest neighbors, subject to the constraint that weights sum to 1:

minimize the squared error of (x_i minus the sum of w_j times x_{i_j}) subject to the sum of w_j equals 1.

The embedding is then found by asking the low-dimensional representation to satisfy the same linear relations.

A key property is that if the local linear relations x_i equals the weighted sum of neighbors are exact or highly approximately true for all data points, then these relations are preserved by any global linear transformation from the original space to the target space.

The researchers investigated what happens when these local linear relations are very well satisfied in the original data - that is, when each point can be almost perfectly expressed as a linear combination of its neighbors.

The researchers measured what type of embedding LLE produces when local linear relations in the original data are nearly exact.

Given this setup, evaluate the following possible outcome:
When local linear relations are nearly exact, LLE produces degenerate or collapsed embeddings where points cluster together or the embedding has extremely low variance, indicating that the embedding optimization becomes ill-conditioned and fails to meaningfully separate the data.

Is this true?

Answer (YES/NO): NO